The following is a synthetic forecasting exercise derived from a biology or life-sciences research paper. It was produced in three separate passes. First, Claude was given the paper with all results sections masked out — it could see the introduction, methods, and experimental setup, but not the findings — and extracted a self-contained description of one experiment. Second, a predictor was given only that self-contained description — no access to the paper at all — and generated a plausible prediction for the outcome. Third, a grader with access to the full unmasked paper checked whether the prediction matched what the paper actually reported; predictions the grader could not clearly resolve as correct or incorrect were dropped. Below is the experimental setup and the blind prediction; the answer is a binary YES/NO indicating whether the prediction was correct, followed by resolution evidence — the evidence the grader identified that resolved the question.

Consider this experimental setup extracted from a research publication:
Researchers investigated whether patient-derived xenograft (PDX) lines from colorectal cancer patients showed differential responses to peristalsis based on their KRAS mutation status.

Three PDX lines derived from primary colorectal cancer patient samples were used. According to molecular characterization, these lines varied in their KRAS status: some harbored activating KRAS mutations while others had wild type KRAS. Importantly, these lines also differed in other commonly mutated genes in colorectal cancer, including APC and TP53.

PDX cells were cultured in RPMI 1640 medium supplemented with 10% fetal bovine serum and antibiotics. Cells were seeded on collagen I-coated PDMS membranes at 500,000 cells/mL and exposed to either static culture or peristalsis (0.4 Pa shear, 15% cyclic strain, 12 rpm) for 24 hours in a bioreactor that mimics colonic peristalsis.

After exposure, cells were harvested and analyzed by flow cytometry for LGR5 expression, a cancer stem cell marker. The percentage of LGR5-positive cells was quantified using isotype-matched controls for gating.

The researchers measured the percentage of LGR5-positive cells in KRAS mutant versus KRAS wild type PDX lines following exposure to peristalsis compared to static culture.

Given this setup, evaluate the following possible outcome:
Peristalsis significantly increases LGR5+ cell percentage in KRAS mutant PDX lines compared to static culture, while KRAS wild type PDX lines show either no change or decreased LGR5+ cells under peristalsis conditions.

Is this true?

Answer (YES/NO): YES